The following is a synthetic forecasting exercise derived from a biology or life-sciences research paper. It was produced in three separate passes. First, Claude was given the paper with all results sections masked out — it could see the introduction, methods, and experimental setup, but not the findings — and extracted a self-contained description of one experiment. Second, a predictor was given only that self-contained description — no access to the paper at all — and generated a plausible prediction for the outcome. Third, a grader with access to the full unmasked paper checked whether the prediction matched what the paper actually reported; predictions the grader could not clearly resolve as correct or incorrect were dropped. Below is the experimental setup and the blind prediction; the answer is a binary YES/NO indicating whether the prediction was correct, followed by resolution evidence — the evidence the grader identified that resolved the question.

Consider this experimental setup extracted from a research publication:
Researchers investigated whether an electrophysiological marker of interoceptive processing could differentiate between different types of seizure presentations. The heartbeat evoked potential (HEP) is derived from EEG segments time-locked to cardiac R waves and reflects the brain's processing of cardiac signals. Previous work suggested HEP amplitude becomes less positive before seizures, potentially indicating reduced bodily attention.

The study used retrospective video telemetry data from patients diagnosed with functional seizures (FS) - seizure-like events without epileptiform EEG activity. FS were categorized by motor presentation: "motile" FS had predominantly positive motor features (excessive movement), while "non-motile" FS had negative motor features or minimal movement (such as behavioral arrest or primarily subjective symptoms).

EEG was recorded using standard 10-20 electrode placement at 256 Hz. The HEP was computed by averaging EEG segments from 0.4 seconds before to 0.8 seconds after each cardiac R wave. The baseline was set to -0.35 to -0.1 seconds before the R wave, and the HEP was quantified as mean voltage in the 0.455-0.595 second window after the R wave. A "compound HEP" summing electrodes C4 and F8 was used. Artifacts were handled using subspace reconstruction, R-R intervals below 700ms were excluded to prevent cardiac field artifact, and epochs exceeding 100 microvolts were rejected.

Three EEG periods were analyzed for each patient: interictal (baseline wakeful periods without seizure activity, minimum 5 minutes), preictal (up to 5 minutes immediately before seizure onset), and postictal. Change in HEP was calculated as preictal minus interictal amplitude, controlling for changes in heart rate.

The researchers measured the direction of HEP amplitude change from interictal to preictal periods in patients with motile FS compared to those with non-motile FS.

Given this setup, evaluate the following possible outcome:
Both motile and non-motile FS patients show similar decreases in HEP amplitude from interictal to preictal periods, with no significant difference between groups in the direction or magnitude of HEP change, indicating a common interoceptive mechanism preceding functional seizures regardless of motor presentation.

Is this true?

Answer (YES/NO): NO